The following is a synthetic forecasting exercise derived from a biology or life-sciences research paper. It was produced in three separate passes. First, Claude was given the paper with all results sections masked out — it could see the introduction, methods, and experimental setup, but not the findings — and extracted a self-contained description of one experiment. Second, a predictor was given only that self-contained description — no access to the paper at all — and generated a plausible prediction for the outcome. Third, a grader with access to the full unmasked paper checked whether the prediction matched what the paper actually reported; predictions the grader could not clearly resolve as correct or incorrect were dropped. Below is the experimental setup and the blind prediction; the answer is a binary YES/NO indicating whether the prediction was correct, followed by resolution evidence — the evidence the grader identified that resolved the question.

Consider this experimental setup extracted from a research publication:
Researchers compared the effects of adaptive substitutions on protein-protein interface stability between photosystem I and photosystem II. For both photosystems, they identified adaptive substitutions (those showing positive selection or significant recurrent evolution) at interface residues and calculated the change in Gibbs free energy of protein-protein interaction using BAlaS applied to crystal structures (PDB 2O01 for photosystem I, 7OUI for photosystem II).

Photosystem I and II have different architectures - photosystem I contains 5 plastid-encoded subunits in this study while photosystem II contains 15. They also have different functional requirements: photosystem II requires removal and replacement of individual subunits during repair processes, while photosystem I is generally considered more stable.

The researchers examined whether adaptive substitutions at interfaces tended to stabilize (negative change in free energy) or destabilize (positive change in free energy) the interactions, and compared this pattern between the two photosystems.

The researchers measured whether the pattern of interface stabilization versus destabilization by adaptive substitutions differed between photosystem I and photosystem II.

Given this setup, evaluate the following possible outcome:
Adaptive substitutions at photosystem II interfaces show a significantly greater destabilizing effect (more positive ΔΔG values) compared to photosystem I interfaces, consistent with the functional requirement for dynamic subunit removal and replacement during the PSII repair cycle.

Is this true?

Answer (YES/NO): NO